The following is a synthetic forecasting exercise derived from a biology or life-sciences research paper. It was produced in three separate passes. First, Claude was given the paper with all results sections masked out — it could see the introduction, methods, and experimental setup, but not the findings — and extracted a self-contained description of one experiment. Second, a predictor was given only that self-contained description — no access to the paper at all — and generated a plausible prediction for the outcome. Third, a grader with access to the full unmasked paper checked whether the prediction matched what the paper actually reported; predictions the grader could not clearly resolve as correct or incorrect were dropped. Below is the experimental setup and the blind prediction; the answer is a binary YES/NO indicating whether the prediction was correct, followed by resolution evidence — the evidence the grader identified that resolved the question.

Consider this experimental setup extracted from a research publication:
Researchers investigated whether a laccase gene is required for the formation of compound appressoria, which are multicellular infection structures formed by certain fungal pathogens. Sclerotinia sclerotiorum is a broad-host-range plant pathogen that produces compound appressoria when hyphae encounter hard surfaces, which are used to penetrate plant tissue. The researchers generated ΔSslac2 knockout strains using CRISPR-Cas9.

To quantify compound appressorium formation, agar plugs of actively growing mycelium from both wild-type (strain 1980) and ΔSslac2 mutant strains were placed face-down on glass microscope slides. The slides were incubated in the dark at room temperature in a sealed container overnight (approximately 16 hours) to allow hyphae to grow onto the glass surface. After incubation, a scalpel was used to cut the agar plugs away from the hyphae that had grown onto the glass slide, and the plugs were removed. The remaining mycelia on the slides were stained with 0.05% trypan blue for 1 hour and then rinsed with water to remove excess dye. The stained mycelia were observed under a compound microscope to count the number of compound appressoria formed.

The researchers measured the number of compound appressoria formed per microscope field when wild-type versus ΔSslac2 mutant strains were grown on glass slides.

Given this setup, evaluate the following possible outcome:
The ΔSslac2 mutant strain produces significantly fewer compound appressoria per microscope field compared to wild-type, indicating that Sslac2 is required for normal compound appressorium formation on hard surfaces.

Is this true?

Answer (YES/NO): YES